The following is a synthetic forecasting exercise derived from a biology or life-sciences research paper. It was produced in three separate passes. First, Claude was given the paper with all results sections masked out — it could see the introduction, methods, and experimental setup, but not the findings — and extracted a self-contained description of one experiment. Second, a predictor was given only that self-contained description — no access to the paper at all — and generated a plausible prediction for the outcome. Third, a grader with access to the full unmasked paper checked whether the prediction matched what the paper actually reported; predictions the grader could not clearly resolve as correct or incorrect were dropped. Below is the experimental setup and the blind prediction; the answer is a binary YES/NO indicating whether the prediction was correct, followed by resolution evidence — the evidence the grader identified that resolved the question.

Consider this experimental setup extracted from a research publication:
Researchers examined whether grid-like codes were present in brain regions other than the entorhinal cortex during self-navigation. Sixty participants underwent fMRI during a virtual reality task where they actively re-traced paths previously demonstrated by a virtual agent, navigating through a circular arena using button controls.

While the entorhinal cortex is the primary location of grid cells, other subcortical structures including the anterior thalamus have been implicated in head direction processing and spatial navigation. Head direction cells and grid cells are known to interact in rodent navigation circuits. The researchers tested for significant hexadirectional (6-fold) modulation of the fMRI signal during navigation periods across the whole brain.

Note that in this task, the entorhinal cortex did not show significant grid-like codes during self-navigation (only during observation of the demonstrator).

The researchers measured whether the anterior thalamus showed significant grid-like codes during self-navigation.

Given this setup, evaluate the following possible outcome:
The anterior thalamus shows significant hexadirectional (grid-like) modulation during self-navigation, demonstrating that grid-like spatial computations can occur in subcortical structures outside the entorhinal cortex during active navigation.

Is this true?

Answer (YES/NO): YES